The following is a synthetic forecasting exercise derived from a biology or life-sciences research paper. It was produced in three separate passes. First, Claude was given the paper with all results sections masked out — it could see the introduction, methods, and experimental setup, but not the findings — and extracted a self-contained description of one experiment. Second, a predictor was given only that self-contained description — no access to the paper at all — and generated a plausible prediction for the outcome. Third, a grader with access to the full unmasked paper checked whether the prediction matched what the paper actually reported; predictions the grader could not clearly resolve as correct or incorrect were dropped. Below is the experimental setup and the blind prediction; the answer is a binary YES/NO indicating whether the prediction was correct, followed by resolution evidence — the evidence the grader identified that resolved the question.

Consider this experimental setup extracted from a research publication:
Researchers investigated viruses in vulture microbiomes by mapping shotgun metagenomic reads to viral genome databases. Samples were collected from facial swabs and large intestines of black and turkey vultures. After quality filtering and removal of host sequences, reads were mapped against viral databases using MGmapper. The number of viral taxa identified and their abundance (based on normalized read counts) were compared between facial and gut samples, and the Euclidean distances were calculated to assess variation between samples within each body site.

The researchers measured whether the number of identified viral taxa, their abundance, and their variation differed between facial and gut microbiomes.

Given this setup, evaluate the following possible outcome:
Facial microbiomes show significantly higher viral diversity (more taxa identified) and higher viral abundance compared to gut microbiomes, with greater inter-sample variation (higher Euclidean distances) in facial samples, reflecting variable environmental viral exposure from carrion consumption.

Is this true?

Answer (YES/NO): NO